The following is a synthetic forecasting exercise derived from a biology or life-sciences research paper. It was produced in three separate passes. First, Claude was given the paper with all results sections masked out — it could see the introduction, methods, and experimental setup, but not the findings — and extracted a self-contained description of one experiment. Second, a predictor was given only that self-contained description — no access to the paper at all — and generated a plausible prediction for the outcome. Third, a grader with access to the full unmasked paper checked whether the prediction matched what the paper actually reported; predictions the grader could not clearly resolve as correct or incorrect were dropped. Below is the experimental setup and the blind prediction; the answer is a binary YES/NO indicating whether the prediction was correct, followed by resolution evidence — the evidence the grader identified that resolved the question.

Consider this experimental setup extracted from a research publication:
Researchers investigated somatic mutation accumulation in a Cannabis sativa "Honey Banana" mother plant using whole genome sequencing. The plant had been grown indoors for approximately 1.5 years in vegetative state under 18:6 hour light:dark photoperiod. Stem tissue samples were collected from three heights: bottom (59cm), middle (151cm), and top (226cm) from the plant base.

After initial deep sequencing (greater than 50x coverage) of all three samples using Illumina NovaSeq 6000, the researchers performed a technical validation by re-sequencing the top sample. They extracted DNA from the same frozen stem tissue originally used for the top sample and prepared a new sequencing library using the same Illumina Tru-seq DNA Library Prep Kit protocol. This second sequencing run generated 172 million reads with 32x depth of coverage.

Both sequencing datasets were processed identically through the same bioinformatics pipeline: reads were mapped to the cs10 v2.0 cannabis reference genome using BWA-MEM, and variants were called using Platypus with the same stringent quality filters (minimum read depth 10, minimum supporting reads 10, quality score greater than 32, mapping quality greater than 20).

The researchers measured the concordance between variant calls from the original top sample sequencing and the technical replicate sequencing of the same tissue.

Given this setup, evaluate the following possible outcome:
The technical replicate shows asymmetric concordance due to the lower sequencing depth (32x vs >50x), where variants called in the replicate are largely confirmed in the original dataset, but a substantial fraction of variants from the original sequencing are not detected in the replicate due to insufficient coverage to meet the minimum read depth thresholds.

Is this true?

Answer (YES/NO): NO